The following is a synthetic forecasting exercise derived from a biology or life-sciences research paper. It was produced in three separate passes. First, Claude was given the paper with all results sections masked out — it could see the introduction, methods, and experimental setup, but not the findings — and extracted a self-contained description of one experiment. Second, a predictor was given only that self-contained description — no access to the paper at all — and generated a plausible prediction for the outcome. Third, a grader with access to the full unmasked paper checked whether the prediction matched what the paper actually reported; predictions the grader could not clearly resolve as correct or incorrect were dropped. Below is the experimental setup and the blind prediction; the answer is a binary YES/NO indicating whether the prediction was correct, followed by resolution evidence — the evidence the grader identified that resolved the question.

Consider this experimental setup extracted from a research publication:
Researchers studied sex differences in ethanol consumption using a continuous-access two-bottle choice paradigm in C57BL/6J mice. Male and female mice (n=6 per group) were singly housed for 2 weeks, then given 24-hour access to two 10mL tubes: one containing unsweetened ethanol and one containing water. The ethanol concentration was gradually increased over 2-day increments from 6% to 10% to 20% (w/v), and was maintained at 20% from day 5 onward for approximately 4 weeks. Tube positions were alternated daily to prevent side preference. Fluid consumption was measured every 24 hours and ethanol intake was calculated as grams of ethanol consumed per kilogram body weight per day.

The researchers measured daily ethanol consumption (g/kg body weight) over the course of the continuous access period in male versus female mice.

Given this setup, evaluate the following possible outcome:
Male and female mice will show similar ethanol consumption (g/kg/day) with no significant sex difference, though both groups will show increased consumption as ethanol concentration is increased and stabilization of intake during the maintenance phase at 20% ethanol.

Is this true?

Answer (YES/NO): NO